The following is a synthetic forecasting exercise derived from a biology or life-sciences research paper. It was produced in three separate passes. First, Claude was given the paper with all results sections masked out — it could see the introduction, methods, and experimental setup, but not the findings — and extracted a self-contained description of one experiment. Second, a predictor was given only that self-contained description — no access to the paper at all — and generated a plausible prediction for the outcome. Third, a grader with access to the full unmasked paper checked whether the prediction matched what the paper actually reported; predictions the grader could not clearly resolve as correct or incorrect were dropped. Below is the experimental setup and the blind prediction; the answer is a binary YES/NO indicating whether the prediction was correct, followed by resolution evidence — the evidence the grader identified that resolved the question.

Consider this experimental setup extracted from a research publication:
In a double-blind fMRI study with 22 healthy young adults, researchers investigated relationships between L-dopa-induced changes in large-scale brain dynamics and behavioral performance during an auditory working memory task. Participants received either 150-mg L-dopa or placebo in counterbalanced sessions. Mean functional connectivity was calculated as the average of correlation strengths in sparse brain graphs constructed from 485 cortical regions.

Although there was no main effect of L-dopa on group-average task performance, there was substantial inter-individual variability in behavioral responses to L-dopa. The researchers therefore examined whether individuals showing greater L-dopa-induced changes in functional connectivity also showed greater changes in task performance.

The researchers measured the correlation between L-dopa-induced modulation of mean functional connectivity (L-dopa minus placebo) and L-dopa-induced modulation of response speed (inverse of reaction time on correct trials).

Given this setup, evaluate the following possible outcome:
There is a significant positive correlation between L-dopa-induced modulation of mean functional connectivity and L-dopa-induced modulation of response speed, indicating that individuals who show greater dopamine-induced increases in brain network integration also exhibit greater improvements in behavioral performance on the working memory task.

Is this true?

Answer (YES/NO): YES